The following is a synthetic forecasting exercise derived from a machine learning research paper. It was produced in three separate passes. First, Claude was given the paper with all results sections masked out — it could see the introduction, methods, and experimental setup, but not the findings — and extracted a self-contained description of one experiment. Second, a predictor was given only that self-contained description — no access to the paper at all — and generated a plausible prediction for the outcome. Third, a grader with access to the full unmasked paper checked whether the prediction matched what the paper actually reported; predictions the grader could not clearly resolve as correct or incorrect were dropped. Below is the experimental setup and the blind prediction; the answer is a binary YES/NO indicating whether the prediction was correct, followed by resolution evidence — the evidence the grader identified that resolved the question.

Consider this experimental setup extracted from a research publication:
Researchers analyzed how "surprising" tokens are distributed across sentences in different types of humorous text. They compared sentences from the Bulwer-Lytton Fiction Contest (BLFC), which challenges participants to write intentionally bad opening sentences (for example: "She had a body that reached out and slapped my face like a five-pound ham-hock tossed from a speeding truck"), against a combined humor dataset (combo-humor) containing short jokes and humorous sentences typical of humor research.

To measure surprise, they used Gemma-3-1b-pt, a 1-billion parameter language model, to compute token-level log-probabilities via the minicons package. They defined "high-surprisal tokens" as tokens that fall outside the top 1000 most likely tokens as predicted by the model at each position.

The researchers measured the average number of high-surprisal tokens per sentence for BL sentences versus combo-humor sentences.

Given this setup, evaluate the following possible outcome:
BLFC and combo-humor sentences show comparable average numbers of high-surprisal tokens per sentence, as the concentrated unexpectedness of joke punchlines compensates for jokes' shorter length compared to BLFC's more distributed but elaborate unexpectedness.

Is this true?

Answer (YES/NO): NO